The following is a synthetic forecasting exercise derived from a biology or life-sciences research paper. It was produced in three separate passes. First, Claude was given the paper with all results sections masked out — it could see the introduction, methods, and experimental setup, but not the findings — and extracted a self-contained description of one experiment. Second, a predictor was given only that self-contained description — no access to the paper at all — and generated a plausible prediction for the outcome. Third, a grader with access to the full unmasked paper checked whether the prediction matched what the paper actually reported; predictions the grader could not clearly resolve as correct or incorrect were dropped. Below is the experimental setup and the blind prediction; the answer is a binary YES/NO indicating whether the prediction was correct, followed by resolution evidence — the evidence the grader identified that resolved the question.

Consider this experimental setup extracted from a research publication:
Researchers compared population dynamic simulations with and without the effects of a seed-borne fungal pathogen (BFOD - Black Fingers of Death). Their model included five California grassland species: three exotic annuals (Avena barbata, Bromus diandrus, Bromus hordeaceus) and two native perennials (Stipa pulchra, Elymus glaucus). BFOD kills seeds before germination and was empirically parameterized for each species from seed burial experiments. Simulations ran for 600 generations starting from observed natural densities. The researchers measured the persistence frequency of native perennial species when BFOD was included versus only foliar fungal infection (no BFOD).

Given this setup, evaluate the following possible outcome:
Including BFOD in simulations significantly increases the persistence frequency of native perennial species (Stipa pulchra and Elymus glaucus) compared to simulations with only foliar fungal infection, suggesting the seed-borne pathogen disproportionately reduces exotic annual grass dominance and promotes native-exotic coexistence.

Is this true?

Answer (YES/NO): NO